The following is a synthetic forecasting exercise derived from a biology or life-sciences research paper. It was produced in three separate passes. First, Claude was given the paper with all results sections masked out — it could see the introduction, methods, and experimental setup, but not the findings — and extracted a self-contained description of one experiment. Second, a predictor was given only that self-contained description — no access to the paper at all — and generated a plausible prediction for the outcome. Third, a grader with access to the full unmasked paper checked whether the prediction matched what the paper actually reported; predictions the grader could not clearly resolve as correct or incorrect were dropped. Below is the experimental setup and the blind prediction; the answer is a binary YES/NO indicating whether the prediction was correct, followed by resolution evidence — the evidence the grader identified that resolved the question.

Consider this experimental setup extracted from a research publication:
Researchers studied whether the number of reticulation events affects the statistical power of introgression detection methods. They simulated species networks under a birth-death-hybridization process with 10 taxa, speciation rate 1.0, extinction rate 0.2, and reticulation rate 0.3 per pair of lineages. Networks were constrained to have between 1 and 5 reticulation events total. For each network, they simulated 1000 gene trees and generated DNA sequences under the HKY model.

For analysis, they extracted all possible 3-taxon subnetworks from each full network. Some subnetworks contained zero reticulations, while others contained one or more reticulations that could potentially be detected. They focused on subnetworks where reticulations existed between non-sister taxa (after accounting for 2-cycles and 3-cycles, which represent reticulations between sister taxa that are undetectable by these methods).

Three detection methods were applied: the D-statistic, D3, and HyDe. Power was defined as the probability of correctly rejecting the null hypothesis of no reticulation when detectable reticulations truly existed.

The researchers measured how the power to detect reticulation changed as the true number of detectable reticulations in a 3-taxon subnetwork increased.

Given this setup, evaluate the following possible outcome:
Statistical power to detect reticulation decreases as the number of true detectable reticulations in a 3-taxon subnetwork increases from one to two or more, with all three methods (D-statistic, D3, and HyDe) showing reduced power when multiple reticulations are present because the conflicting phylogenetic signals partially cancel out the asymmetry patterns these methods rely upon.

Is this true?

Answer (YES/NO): NO